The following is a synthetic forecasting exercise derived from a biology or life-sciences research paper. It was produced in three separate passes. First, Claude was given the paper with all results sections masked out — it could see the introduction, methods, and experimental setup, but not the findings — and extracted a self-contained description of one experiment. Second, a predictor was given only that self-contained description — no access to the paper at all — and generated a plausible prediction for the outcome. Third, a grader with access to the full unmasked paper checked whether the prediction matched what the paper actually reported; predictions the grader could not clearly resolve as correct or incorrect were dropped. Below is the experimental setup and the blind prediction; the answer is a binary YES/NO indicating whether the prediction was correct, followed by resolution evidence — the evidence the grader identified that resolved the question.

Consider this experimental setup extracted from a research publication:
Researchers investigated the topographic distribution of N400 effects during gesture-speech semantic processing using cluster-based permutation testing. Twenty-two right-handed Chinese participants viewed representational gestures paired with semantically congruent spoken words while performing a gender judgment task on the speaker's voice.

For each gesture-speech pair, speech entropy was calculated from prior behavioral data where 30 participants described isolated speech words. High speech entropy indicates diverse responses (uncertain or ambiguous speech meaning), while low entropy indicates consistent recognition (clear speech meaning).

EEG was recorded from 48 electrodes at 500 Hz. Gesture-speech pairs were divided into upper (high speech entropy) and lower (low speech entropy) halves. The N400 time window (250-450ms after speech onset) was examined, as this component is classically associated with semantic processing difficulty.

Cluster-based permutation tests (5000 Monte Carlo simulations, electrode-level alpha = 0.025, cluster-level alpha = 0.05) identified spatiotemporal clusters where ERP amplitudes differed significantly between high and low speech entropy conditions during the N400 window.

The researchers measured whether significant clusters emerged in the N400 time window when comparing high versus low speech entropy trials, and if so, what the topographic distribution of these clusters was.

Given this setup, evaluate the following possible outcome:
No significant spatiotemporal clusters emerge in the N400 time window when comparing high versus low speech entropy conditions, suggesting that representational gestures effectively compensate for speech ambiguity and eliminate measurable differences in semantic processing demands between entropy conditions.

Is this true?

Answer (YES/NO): YES